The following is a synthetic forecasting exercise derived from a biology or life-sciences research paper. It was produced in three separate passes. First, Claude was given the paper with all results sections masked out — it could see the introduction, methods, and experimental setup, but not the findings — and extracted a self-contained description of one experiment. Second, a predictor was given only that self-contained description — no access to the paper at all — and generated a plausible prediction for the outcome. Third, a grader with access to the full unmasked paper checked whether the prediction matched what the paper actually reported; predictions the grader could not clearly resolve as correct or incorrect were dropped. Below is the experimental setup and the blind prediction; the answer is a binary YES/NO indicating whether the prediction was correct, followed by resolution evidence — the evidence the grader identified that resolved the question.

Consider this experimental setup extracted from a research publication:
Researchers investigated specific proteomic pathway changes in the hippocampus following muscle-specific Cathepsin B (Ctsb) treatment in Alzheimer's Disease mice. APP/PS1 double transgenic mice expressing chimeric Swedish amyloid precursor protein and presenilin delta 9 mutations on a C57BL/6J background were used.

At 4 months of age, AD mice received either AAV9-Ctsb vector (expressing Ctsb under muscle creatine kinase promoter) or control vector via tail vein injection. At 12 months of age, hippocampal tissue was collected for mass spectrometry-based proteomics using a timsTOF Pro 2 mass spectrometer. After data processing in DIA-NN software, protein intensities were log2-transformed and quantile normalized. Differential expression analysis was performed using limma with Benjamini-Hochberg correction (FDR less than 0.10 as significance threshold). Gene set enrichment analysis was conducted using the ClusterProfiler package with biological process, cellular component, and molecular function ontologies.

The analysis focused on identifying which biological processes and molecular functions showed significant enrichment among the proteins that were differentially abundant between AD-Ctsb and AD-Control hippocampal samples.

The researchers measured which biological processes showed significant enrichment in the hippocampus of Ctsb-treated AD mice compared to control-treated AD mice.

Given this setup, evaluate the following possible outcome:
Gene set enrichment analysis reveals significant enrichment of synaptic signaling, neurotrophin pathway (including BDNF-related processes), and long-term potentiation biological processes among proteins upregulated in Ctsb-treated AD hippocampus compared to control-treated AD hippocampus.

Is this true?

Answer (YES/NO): NO